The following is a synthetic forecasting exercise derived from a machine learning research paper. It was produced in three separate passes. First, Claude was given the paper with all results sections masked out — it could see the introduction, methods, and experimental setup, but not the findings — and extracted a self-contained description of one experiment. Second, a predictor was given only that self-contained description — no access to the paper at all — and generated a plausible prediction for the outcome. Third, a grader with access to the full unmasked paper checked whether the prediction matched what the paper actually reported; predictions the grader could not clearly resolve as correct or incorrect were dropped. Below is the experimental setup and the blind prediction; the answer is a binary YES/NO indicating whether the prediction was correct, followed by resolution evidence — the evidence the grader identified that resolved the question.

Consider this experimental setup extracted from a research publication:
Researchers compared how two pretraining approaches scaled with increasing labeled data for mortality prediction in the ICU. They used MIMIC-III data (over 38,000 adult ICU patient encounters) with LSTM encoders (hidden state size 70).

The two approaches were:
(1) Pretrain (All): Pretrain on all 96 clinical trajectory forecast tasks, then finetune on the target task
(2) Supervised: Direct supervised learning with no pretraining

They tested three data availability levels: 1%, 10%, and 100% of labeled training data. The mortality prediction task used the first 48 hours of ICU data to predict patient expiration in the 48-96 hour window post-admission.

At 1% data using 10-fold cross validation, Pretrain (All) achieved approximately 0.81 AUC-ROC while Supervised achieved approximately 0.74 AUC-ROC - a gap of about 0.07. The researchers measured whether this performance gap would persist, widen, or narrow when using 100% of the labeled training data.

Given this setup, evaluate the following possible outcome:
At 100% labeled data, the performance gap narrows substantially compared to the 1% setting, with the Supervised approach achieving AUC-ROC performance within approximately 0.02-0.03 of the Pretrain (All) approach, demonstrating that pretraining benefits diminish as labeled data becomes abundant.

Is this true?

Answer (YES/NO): NO